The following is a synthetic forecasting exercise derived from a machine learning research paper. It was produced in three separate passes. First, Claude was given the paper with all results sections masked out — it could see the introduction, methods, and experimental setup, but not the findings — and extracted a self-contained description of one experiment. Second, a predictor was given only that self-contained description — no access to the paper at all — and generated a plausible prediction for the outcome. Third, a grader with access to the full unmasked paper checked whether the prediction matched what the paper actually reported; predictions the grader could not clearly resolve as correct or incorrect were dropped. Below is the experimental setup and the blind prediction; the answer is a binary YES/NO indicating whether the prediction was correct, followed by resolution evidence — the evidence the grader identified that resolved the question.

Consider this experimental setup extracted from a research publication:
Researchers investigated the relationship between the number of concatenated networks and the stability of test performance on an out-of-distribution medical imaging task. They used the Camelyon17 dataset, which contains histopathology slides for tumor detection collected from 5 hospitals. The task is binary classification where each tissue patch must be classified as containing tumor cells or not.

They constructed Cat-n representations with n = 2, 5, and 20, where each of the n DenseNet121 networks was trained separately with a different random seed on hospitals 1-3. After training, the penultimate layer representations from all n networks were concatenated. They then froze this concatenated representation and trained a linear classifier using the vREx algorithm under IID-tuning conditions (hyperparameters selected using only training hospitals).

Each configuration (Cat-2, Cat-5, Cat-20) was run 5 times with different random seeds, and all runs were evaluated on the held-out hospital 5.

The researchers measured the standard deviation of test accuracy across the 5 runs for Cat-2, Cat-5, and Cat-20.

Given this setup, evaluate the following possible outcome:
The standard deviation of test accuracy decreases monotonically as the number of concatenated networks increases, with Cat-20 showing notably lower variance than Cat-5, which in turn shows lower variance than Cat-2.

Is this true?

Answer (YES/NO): YES